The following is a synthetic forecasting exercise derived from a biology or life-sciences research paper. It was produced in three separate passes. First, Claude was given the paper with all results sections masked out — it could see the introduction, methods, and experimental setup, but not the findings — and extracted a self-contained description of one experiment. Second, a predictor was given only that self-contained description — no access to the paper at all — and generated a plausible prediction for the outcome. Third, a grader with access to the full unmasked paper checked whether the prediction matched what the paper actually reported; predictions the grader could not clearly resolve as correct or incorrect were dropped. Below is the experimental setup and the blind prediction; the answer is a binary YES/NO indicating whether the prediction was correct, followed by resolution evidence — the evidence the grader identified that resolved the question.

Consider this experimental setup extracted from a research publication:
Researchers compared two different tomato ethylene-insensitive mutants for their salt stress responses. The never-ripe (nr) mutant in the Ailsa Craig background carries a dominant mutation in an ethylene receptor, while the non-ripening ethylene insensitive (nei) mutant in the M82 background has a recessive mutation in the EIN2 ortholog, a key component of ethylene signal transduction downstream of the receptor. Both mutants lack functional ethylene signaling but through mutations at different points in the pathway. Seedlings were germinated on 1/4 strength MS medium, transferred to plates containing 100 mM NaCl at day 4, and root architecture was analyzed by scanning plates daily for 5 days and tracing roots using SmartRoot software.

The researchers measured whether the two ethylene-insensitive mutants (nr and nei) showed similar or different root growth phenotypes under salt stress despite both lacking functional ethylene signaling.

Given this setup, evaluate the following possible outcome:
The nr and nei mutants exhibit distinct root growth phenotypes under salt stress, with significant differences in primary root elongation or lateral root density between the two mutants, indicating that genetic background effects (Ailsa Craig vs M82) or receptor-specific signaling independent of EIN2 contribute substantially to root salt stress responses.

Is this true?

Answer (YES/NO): YES